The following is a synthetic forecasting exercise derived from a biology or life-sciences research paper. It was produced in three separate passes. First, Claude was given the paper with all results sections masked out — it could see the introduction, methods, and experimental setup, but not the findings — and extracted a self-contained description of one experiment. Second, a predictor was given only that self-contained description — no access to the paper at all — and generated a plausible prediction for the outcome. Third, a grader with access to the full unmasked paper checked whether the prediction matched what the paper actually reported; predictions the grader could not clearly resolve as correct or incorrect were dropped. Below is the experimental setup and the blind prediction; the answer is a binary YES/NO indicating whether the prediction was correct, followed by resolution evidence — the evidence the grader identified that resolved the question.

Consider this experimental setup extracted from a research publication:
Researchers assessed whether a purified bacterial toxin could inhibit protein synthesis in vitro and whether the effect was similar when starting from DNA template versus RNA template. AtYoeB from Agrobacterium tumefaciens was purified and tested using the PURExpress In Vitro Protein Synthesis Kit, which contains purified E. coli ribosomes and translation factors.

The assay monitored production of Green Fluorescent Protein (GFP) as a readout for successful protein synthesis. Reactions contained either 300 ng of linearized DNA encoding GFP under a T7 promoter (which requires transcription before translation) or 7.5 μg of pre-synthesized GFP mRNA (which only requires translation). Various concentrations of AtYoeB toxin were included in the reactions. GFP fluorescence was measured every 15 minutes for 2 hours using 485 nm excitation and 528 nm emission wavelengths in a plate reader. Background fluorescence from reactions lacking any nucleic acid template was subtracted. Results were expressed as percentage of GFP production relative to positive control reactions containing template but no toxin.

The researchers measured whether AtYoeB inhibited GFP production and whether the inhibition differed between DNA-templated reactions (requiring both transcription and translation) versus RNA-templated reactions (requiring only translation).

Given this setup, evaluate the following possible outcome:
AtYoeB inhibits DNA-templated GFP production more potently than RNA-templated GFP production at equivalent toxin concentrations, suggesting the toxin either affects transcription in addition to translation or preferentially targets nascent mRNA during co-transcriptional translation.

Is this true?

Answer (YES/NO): NO